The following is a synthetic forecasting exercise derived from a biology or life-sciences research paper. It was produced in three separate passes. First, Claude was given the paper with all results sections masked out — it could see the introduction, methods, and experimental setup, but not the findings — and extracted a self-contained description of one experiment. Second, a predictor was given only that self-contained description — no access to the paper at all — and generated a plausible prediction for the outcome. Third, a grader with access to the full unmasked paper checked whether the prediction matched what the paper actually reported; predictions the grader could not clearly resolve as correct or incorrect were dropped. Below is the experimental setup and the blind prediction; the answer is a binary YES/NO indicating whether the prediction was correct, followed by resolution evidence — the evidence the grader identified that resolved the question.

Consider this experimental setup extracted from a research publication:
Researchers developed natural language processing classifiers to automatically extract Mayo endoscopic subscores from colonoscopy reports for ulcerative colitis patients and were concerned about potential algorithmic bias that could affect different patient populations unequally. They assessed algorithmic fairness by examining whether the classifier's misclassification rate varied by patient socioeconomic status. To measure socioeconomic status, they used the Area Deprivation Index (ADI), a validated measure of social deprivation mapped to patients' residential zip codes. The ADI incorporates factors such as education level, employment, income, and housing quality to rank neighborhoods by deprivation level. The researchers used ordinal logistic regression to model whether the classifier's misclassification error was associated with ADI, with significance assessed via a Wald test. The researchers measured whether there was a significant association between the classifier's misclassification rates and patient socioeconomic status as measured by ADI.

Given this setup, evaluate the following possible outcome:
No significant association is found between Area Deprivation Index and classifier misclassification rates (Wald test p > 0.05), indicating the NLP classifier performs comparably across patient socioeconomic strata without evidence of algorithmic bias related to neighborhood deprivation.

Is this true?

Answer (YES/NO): YES